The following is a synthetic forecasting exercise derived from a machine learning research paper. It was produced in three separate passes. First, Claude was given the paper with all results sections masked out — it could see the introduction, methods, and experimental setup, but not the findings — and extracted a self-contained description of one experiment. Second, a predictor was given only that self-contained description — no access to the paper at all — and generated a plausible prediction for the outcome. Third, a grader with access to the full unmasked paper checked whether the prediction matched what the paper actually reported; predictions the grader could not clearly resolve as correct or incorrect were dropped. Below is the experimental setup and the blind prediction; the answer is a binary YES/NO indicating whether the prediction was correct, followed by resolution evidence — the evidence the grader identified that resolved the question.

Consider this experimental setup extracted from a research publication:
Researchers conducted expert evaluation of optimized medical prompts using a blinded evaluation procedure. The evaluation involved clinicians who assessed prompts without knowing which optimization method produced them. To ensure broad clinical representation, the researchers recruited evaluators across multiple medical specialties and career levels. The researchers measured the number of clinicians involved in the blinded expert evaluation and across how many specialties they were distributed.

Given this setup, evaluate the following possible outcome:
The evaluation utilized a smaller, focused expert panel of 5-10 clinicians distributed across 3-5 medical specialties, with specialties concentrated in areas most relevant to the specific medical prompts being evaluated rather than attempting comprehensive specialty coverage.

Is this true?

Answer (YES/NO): NO